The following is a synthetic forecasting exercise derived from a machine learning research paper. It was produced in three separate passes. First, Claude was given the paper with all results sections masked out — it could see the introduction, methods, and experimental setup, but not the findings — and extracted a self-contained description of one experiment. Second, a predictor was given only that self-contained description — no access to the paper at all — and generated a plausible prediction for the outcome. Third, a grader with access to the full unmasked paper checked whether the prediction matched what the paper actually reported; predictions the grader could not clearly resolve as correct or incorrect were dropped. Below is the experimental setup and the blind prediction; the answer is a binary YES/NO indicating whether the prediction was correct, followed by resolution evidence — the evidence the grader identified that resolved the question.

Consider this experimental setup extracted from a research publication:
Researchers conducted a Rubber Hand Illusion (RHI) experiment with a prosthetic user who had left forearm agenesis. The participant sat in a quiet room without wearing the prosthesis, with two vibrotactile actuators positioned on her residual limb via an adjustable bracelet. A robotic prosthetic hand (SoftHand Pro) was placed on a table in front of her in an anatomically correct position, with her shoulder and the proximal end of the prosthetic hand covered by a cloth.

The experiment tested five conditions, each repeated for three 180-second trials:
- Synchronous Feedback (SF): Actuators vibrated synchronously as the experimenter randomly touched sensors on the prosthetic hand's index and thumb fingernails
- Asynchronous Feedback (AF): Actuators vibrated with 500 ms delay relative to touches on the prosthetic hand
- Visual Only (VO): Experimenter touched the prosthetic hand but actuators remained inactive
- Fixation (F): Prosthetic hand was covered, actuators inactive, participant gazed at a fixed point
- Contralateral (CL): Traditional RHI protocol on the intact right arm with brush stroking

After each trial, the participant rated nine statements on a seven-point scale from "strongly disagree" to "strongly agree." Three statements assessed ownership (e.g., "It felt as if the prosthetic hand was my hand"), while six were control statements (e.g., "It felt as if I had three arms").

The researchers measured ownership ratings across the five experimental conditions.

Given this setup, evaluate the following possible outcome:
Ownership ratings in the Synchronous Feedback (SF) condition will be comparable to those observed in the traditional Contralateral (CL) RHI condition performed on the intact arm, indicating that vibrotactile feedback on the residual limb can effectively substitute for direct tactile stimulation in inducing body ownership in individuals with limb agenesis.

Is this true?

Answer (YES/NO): NO